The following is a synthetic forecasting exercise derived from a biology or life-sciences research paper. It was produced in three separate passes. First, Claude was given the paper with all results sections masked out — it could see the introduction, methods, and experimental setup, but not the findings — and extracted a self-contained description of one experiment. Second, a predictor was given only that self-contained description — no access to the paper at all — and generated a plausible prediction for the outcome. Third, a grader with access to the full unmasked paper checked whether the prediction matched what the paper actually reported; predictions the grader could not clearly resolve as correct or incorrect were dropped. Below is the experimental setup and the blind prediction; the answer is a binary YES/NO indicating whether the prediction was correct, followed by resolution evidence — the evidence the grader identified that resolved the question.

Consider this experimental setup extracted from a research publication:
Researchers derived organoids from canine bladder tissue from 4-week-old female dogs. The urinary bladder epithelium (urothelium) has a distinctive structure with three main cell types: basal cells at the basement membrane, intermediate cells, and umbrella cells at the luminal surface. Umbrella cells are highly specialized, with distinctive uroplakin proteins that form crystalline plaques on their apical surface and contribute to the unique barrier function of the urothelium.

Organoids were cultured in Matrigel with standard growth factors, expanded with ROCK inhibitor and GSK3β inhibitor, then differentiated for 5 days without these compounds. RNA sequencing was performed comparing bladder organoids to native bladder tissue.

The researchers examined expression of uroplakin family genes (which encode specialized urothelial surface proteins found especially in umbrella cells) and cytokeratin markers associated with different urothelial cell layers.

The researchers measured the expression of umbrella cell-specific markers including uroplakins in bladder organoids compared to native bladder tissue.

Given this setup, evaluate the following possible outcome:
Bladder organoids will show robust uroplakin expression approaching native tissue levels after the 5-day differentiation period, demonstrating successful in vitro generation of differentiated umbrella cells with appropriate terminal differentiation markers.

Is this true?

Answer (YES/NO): NO